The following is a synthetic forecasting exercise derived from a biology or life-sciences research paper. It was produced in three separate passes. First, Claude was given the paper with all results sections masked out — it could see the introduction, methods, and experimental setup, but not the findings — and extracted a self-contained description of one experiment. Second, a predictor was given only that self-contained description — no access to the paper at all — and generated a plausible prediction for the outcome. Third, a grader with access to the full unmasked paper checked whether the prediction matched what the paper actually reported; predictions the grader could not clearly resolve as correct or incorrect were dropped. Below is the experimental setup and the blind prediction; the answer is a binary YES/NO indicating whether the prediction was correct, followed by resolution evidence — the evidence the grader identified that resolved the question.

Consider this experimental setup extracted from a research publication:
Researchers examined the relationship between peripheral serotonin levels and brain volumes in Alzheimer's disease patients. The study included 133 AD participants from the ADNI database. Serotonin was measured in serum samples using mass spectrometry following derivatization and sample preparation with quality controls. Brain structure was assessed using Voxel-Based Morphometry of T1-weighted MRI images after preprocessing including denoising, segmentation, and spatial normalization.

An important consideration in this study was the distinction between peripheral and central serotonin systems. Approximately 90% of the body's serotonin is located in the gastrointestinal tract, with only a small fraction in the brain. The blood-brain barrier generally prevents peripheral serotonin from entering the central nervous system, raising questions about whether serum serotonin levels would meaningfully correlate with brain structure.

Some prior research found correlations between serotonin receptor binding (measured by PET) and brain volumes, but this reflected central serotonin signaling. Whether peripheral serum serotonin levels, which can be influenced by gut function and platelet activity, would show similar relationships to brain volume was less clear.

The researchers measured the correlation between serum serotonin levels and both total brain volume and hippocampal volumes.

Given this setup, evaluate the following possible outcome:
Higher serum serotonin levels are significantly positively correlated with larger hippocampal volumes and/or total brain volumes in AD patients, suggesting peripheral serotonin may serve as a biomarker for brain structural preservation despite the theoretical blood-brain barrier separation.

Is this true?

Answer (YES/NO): YES